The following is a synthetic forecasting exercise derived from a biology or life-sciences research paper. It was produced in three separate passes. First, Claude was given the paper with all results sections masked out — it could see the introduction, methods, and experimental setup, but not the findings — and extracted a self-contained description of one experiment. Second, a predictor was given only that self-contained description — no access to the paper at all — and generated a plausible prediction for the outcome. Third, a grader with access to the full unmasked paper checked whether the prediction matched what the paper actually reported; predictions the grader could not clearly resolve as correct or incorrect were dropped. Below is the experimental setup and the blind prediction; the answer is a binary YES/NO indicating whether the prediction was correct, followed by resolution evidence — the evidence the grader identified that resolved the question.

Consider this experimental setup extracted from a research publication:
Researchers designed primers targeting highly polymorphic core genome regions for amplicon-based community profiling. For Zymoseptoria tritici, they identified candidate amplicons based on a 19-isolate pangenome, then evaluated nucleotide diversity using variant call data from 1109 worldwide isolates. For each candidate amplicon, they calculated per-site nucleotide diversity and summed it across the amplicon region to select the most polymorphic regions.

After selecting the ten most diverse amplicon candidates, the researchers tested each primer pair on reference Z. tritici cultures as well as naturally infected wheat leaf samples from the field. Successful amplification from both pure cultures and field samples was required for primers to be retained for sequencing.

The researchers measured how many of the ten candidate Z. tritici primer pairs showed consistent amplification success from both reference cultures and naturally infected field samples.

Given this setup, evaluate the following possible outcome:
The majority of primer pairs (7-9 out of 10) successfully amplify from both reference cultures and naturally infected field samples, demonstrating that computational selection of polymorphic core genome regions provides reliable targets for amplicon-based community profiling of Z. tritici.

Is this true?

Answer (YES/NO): NO